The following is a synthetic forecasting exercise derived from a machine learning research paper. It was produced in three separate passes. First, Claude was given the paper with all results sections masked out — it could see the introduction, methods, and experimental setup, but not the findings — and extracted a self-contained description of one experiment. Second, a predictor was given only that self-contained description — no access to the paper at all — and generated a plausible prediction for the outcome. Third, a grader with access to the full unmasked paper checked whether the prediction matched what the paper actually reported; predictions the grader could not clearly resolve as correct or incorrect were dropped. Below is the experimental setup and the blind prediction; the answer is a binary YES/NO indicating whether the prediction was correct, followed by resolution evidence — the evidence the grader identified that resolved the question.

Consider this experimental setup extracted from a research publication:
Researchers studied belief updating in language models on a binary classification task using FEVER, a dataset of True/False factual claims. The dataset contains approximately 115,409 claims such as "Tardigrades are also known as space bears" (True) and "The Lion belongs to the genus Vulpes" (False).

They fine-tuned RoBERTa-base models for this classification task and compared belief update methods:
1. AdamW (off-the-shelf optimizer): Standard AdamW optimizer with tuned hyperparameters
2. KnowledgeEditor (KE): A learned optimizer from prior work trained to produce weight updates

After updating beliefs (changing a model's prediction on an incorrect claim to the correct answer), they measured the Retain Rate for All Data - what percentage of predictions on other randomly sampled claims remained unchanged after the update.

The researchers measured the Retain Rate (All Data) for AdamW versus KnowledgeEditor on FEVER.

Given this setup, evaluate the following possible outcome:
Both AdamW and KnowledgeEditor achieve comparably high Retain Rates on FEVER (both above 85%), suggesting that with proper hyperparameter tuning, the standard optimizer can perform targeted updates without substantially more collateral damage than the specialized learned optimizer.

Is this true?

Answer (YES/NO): YES